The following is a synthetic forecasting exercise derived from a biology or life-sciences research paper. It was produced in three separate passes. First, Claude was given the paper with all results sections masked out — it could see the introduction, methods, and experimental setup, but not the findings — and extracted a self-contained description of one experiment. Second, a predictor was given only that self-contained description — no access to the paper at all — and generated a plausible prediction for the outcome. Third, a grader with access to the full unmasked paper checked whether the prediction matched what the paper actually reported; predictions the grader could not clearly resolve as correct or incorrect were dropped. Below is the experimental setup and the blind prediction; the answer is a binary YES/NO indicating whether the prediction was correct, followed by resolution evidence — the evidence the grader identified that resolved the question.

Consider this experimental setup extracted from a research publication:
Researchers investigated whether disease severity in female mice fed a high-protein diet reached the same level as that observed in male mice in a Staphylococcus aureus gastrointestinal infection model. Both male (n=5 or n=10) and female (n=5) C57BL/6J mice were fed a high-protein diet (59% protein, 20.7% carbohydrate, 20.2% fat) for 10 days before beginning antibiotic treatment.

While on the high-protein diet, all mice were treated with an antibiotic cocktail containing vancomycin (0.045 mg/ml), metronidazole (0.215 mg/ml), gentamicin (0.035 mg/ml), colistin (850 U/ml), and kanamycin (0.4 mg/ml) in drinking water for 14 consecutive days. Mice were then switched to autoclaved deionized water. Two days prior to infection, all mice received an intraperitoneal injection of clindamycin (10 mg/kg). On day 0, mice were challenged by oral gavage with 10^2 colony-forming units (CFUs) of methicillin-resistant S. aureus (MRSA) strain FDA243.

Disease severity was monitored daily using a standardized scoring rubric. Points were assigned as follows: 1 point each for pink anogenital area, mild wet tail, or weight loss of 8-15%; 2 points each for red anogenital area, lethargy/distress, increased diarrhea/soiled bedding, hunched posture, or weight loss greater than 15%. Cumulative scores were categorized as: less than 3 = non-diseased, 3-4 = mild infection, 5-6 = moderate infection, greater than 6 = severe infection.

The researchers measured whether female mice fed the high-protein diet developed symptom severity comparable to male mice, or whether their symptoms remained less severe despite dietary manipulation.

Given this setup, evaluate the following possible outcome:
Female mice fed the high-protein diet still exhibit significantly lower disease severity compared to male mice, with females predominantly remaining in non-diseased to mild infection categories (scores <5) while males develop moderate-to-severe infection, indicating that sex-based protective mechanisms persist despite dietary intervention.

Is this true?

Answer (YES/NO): YES